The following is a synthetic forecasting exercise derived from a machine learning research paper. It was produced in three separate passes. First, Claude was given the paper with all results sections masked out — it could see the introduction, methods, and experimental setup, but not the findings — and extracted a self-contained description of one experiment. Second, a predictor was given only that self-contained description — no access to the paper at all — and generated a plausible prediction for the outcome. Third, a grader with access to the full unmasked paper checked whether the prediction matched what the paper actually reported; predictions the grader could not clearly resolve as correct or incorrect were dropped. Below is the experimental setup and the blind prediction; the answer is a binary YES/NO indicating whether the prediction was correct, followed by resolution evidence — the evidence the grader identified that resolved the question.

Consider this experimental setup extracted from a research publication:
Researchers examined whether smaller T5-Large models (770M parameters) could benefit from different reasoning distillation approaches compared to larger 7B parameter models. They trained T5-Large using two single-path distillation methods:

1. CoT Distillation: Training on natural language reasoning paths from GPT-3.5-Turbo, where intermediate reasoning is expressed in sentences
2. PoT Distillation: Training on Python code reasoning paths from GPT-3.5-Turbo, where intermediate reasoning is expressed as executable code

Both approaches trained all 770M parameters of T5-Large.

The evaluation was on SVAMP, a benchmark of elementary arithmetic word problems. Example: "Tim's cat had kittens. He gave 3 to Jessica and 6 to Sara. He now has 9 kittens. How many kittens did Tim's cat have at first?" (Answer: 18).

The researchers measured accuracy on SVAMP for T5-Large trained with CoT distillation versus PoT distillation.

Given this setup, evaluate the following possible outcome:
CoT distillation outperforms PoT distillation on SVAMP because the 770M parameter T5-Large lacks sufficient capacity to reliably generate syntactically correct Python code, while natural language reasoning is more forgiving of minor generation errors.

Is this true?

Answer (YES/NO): NO